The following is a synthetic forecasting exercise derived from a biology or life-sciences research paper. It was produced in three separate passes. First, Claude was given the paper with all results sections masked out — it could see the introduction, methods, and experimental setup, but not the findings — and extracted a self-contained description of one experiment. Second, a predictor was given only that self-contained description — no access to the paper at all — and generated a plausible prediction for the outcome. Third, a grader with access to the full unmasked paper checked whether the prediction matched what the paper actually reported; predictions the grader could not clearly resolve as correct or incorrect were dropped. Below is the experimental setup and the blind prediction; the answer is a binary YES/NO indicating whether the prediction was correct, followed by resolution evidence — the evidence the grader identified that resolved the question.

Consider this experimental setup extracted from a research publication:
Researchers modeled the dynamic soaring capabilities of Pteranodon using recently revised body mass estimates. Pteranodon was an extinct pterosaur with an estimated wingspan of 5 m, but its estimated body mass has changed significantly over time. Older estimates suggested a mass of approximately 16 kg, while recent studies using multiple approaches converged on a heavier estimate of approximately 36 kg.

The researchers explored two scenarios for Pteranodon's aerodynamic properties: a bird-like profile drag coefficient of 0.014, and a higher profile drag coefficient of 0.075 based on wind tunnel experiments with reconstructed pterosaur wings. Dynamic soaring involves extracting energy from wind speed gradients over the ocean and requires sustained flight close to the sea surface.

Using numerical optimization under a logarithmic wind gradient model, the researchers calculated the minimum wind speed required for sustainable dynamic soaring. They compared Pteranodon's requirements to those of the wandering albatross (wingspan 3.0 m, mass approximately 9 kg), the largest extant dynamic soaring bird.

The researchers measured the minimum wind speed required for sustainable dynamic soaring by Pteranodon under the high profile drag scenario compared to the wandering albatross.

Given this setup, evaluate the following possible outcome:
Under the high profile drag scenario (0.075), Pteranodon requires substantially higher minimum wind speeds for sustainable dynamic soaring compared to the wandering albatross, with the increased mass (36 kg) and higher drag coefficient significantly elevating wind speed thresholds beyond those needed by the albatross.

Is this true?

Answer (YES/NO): YES